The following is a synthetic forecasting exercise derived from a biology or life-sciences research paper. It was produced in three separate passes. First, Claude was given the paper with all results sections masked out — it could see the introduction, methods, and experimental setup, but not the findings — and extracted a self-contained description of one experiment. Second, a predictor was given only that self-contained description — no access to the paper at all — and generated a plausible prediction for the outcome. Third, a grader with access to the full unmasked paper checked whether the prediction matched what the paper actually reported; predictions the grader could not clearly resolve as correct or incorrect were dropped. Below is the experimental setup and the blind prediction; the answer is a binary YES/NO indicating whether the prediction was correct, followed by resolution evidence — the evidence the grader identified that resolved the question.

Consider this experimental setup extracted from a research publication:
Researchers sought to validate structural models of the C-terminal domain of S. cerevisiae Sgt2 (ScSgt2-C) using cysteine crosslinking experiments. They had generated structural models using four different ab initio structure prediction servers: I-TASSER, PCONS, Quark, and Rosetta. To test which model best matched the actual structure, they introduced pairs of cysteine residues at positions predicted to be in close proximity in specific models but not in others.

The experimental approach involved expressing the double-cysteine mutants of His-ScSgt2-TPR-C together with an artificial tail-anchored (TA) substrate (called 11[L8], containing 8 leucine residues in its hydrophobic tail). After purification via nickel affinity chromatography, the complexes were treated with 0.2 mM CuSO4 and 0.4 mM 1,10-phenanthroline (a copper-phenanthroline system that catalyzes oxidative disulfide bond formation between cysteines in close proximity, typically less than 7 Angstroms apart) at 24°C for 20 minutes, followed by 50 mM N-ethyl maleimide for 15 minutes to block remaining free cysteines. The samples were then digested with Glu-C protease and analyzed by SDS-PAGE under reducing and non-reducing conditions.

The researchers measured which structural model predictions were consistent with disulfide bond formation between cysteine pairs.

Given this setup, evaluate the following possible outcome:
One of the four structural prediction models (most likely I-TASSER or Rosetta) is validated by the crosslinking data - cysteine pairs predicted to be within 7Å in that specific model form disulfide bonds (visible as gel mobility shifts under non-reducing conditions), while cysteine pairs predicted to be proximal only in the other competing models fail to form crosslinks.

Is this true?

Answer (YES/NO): NO